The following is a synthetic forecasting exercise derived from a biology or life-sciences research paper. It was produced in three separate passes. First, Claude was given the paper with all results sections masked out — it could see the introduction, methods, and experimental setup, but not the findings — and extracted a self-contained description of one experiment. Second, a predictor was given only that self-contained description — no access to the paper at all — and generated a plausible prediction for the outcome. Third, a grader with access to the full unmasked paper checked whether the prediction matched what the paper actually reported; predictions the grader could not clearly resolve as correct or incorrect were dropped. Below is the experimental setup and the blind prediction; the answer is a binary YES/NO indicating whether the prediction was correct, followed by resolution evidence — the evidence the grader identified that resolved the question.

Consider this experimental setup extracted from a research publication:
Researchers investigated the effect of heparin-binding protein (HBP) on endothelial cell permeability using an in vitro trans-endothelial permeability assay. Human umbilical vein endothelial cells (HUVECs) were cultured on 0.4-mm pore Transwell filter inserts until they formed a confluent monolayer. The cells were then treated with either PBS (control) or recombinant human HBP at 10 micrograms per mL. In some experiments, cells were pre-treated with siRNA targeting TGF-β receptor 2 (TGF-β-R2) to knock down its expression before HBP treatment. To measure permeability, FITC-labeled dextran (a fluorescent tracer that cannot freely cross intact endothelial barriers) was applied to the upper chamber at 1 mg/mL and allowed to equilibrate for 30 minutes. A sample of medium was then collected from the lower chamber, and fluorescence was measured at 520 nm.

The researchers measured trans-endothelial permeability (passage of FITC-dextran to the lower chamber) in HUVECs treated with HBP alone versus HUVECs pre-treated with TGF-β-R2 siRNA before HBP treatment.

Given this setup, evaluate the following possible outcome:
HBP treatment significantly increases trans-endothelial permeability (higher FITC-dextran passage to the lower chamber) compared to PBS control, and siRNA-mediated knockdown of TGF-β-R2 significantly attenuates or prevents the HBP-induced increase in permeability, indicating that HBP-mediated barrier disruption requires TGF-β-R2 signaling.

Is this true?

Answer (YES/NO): YES